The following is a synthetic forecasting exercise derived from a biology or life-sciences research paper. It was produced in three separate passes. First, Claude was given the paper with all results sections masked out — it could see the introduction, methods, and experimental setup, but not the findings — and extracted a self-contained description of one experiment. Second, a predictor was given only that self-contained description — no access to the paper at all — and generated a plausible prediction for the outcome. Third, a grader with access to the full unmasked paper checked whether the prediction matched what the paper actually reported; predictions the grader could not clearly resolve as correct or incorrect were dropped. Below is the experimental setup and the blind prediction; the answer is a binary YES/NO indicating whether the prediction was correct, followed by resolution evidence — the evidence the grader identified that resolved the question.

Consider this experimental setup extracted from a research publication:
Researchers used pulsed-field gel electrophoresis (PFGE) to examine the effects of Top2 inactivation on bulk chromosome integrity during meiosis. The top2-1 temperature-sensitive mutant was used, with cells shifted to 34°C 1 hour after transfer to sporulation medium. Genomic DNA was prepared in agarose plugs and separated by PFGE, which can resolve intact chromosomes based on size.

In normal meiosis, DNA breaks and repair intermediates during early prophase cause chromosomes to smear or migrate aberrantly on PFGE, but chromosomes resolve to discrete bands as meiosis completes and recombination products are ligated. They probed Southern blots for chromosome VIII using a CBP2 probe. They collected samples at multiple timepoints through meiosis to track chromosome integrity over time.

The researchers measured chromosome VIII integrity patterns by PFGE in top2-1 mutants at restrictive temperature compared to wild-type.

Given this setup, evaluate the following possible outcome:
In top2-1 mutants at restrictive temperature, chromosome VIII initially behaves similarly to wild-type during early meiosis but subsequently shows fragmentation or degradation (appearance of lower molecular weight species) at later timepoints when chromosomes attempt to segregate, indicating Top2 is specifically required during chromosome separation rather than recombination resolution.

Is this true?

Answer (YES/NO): NO